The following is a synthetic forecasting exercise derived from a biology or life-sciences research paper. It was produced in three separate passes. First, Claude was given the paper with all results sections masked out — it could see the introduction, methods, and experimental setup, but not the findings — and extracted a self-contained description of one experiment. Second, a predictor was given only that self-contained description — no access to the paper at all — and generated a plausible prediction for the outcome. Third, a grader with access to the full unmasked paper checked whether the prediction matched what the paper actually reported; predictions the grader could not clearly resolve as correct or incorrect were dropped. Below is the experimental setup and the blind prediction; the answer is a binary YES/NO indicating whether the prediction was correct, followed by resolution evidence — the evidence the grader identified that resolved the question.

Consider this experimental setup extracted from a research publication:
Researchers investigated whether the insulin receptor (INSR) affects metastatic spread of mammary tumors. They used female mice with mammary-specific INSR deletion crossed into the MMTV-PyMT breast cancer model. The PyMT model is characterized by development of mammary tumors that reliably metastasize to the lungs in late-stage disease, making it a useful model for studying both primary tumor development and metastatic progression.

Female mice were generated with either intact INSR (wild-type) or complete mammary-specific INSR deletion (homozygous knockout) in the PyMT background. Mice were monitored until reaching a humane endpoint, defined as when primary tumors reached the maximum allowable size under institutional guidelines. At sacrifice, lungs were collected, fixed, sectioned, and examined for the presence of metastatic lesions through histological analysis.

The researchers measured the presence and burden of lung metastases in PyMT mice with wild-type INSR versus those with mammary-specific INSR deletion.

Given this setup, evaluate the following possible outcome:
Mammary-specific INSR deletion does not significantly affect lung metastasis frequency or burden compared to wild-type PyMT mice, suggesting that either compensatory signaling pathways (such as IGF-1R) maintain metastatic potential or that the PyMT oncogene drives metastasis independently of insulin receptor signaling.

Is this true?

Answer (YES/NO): YES